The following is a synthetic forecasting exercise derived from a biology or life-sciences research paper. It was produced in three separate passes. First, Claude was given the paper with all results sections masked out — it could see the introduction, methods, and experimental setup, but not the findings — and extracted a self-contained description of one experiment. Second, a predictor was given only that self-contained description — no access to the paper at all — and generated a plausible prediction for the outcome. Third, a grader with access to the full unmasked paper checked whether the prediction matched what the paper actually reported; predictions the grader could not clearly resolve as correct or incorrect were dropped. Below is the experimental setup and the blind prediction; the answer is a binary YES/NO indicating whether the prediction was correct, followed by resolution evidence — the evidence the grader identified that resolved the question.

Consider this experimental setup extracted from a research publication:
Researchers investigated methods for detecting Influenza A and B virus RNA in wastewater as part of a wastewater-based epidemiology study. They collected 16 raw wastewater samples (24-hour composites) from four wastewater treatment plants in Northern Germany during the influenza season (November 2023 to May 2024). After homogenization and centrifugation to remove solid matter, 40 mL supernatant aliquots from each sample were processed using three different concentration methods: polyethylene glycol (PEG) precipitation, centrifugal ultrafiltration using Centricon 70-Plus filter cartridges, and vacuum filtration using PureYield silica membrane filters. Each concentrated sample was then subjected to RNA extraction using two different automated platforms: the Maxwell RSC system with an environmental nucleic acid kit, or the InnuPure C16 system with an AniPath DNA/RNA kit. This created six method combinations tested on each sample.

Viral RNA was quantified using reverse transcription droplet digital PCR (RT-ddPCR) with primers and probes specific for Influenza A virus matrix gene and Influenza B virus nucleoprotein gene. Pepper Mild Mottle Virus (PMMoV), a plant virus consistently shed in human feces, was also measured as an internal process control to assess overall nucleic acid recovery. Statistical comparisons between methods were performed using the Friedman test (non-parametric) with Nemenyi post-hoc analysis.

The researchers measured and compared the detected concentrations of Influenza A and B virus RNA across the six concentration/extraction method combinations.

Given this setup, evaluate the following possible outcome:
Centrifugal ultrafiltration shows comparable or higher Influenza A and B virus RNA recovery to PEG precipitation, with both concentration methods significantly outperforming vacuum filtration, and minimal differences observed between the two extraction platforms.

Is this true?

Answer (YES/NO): NO